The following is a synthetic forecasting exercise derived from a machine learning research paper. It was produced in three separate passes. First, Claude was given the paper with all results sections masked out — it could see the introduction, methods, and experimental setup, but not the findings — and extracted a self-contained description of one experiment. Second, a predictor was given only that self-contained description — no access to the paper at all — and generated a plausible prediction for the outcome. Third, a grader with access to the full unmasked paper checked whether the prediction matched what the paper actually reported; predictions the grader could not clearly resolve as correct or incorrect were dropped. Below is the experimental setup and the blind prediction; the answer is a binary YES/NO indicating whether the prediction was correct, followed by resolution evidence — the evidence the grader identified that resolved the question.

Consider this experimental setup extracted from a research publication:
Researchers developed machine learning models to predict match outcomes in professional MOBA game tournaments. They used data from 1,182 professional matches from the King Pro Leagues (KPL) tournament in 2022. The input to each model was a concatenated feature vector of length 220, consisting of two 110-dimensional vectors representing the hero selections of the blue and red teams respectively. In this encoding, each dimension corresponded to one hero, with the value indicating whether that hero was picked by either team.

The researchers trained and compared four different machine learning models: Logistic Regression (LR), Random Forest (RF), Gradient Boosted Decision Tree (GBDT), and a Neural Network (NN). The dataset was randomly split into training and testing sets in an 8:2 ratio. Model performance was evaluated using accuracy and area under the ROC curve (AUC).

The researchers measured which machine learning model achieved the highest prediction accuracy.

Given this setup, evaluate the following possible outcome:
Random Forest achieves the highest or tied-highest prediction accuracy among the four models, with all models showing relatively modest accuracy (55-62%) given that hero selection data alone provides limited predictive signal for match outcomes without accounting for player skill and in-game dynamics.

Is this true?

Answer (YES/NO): NO